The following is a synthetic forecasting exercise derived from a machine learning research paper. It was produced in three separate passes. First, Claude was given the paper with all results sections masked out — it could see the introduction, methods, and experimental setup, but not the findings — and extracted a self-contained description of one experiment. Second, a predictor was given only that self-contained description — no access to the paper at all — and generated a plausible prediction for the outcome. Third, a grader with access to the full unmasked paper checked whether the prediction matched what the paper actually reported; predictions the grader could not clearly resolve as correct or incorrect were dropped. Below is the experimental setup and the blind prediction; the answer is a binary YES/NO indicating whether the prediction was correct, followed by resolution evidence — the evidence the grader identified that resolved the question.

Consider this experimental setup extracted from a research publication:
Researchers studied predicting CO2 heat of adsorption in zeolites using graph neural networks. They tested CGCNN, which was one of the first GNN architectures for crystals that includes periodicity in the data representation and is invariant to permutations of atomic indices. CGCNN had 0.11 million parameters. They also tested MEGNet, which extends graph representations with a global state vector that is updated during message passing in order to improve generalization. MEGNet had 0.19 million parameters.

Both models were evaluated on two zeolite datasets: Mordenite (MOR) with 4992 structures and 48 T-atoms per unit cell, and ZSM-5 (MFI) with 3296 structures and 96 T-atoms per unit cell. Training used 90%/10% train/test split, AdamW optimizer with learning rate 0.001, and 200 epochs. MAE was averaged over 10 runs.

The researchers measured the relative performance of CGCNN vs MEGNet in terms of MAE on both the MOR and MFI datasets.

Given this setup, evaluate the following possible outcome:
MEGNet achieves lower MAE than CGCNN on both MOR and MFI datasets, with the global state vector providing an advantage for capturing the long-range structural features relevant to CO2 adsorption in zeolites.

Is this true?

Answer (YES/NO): YES